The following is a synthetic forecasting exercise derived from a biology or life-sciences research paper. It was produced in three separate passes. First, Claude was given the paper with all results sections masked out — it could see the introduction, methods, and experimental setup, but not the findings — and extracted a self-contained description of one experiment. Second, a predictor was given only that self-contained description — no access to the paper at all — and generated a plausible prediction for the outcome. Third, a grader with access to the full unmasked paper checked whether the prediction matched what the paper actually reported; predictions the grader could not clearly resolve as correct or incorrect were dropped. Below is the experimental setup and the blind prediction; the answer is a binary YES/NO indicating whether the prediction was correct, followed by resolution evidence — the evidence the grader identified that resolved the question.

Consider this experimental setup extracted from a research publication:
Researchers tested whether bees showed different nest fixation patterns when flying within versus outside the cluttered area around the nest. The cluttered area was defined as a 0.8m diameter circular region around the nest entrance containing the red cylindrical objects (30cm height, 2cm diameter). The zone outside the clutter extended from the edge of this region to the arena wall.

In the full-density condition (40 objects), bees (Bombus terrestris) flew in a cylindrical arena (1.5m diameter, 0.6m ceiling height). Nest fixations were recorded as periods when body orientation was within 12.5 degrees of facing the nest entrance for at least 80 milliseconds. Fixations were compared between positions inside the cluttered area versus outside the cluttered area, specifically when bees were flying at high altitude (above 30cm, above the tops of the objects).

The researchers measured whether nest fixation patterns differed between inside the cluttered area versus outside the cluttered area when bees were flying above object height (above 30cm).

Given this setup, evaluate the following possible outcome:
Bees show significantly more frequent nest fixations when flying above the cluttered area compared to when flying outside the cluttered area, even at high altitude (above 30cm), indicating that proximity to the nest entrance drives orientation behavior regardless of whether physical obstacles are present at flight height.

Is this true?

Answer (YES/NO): YES